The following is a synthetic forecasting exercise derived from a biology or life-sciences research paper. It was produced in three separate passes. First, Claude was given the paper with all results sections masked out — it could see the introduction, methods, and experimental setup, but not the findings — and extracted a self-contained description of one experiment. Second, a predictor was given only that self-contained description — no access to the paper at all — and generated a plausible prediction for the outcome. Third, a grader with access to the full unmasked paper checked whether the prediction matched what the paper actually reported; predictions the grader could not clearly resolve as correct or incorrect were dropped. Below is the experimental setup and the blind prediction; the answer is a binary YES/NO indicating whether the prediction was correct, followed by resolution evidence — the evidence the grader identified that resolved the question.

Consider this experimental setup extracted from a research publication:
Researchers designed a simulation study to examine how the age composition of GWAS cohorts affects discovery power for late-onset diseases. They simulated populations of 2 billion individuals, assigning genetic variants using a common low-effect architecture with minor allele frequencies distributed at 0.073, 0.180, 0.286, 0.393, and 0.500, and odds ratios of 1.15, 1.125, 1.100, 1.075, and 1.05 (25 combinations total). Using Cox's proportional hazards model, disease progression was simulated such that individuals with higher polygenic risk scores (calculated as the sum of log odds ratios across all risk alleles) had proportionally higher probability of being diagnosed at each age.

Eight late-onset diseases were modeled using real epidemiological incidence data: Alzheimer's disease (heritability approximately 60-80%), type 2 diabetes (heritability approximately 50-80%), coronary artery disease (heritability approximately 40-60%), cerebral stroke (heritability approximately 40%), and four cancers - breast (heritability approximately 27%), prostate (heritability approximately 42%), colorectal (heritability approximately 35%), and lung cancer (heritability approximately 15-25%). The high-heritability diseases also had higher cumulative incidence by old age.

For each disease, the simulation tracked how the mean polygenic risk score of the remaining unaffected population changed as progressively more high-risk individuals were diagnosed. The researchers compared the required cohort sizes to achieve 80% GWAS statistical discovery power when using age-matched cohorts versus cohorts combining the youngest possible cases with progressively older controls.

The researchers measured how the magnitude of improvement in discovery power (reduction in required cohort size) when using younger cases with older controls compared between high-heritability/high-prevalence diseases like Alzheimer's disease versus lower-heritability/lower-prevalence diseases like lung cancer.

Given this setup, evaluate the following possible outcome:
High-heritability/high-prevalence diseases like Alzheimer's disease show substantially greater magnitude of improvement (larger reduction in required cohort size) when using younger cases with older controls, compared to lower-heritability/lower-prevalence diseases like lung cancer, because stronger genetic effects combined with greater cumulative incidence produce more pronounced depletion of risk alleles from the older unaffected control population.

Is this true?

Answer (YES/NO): YES